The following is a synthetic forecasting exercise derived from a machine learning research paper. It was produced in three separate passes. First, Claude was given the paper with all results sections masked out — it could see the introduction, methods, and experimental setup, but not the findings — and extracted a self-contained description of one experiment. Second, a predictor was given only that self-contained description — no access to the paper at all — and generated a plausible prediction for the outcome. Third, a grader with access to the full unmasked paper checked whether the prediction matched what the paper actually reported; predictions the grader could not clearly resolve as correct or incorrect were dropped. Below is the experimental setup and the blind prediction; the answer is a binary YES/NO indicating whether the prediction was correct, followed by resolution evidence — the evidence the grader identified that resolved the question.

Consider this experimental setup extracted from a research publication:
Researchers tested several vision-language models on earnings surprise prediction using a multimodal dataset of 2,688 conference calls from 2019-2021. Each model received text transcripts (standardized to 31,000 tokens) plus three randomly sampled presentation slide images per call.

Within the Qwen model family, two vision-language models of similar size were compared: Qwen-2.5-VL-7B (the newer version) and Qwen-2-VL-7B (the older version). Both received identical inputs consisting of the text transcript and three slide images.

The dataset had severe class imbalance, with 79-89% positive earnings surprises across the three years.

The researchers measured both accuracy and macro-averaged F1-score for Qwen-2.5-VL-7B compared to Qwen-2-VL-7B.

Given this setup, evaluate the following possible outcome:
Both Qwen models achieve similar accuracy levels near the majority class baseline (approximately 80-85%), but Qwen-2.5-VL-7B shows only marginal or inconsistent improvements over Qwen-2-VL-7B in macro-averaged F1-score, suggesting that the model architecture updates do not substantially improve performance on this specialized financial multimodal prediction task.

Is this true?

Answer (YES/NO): NO